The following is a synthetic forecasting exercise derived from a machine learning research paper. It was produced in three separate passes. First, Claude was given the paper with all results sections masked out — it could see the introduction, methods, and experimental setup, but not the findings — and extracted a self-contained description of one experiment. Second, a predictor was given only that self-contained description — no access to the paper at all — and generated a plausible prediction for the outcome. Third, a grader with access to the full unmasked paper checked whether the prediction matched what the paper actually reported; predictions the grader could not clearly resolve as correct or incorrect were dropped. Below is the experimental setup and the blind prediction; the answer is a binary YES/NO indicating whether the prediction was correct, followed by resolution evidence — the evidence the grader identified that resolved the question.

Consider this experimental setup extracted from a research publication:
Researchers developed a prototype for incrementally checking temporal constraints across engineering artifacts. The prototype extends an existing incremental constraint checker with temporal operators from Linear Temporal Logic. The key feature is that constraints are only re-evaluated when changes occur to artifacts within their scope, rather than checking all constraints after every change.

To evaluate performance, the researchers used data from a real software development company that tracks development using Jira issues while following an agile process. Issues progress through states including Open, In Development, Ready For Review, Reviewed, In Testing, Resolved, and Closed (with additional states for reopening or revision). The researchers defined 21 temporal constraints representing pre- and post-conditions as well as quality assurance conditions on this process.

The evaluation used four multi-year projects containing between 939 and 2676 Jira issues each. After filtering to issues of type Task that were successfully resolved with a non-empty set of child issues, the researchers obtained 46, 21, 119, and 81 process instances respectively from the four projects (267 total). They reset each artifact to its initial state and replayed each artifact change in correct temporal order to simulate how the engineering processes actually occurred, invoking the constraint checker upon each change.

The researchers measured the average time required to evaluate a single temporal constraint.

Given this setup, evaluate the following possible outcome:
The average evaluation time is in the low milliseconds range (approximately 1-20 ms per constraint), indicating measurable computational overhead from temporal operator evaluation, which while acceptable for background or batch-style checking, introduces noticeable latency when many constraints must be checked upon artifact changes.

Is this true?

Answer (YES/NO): NO